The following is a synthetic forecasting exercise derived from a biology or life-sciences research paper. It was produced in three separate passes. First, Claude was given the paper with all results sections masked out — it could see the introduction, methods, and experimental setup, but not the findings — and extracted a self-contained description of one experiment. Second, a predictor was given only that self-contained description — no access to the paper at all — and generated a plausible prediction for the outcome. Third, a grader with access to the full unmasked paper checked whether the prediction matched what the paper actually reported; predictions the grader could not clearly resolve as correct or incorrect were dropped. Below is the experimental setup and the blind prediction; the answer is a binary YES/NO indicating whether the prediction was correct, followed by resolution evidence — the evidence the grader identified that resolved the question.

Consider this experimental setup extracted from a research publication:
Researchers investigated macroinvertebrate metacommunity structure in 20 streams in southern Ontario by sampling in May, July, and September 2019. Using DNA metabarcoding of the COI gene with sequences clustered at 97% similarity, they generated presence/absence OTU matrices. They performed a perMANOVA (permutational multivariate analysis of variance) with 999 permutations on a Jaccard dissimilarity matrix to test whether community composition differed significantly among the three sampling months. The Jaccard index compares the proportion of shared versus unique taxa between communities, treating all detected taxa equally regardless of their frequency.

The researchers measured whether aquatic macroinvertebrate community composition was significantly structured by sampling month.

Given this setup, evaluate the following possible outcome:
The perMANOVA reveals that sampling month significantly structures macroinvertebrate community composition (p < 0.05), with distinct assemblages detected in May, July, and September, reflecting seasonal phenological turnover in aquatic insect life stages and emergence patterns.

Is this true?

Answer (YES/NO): NO